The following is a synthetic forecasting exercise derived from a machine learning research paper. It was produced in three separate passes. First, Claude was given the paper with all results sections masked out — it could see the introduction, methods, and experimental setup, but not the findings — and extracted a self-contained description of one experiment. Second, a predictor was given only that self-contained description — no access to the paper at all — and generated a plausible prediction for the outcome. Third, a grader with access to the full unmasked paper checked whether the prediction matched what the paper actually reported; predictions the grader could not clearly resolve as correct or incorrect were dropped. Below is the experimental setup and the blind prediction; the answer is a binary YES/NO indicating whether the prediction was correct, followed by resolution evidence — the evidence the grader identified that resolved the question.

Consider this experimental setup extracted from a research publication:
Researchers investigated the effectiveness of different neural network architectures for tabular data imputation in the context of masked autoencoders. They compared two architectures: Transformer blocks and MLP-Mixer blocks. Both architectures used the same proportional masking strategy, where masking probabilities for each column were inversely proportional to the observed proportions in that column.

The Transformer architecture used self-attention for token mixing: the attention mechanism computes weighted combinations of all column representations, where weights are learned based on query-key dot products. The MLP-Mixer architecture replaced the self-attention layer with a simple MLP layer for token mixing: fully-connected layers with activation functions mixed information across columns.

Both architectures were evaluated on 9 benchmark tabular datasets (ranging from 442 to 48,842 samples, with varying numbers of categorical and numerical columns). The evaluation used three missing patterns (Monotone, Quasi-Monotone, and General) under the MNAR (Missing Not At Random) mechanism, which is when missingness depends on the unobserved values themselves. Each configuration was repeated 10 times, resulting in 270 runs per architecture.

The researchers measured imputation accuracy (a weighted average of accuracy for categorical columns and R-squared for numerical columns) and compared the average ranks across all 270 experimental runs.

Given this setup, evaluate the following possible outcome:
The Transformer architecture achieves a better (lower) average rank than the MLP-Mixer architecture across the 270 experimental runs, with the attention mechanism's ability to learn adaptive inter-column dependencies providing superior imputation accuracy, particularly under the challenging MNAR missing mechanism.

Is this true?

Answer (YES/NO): NO